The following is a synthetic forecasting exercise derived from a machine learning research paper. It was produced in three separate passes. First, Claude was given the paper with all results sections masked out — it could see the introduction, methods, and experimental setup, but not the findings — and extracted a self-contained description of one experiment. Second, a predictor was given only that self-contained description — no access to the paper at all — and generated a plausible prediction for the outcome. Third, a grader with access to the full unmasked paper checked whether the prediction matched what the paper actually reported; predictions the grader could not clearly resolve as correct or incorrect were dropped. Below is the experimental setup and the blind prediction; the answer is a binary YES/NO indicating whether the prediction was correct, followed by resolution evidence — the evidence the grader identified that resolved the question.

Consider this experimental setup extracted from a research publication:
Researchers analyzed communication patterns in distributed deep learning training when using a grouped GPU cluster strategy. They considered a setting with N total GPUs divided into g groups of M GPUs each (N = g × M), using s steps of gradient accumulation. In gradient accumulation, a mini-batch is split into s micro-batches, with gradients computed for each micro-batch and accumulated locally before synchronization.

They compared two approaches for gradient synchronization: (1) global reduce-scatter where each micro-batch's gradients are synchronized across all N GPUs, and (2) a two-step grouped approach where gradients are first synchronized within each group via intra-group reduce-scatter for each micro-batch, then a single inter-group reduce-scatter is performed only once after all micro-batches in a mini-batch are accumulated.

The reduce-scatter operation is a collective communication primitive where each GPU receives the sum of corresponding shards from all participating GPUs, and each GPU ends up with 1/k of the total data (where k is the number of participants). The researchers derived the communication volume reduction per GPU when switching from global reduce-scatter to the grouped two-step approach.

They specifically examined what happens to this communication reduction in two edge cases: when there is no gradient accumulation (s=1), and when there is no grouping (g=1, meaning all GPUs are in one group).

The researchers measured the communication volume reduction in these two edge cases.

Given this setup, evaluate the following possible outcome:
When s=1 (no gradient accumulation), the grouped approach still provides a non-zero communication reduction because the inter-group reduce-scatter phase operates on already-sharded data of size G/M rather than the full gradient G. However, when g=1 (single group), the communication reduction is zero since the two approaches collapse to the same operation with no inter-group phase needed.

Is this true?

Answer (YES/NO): NO